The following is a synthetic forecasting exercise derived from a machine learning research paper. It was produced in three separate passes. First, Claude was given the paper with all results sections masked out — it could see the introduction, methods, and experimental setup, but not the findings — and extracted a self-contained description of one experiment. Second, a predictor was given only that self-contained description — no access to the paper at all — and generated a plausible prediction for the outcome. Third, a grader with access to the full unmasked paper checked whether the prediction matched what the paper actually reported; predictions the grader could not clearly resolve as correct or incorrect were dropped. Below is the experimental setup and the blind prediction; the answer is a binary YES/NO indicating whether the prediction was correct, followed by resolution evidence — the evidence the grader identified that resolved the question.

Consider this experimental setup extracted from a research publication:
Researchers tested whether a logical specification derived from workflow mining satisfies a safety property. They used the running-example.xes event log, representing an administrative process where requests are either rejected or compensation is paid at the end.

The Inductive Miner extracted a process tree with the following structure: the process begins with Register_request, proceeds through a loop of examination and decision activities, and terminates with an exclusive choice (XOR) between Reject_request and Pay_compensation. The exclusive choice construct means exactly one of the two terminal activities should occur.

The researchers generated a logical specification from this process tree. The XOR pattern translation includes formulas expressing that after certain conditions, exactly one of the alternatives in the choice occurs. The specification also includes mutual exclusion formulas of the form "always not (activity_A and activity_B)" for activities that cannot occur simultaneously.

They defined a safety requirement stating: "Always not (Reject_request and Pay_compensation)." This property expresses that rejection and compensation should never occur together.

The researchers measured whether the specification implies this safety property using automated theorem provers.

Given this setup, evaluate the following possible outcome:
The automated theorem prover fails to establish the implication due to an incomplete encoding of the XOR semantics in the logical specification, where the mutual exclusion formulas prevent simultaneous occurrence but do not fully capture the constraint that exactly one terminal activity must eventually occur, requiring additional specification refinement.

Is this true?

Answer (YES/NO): NO